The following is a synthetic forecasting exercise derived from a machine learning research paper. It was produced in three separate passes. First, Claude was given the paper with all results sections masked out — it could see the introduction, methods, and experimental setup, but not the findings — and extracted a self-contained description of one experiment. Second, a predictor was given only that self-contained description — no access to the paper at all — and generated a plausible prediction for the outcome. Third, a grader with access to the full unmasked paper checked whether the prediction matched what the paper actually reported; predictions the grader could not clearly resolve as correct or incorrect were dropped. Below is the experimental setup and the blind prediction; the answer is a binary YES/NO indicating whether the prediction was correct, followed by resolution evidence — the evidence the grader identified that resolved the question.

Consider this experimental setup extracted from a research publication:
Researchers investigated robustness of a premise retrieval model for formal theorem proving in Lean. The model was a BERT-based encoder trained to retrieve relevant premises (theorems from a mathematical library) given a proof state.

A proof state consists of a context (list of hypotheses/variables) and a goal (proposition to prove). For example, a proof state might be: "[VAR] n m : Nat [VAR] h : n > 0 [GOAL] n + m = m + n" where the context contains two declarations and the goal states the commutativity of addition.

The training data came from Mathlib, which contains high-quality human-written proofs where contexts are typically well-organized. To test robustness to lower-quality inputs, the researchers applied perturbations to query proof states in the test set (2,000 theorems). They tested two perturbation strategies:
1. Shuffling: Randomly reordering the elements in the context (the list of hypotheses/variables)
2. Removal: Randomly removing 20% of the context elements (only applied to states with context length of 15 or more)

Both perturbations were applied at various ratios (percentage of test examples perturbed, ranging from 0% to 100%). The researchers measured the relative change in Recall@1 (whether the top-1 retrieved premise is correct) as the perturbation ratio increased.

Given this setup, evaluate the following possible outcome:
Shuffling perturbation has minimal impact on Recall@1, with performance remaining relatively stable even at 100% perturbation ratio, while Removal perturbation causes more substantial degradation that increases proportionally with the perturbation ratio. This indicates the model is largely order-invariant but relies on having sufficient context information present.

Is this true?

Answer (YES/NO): NO